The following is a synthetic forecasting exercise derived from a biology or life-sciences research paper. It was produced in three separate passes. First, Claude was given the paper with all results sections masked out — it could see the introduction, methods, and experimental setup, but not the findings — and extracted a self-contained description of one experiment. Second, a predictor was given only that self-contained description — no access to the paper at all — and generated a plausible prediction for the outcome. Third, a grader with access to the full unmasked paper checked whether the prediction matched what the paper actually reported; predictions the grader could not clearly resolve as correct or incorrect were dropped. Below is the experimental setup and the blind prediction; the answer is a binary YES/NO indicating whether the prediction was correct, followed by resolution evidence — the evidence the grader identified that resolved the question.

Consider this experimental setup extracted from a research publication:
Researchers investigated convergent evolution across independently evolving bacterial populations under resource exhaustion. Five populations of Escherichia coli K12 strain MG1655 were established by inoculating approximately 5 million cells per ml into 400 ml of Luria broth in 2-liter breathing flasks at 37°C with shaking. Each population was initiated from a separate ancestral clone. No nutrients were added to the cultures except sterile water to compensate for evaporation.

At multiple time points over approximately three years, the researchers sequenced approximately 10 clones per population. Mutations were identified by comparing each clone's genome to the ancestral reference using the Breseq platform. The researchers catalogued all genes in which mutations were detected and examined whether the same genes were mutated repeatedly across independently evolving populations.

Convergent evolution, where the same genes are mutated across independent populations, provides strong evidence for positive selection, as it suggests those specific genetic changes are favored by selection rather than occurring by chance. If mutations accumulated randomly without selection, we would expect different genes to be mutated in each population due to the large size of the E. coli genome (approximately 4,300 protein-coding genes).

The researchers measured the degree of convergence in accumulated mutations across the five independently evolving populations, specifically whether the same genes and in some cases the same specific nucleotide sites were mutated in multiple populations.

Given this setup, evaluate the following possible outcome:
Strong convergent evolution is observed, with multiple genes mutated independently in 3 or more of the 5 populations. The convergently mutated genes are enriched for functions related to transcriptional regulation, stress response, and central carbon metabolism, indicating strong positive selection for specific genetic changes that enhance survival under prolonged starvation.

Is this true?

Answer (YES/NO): NO